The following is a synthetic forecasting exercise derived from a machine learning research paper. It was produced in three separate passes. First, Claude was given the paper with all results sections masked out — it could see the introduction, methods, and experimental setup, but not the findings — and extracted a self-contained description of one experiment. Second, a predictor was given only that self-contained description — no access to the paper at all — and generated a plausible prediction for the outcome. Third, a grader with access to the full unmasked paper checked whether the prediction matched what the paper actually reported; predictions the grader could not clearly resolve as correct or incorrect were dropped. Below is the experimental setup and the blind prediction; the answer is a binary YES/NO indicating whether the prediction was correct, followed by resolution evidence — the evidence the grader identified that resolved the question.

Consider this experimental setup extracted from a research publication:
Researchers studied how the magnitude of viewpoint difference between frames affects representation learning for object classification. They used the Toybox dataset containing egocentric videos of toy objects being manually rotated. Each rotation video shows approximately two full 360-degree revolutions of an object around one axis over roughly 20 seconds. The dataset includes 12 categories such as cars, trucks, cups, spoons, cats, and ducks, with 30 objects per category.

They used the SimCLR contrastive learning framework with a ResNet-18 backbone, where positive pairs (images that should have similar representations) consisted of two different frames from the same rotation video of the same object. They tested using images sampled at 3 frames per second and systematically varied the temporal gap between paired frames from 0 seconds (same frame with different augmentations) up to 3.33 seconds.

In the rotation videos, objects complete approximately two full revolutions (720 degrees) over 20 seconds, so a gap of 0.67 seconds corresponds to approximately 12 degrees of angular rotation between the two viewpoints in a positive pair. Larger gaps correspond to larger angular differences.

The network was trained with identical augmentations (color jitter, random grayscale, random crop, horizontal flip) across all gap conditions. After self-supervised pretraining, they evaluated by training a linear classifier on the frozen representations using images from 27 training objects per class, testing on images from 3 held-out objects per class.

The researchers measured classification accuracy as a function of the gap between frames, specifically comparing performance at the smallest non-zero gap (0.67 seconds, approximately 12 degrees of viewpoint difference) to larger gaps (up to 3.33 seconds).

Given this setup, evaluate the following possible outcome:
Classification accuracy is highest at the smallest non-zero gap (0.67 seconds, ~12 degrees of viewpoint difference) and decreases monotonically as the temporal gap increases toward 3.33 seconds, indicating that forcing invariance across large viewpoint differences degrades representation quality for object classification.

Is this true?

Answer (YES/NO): NO